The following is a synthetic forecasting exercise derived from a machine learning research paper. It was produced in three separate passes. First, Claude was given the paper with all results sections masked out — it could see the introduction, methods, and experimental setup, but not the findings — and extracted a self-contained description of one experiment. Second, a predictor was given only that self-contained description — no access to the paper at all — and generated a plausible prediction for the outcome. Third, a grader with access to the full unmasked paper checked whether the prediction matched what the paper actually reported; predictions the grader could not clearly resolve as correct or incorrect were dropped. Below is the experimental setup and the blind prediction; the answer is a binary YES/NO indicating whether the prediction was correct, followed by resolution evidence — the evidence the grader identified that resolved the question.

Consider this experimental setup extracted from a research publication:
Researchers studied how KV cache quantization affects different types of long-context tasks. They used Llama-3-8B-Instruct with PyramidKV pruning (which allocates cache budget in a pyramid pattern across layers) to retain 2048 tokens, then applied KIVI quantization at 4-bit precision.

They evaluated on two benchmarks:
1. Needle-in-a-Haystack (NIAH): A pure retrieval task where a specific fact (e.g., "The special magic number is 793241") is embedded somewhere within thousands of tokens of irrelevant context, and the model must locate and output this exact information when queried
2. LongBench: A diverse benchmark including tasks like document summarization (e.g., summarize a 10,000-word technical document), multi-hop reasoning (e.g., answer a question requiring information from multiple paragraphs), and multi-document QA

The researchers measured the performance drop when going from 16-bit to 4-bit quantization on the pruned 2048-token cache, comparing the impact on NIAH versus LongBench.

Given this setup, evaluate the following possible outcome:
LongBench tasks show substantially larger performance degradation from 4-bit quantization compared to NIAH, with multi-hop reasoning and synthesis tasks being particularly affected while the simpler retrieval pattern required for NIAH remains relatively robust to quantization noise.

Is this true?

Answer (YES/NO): NO